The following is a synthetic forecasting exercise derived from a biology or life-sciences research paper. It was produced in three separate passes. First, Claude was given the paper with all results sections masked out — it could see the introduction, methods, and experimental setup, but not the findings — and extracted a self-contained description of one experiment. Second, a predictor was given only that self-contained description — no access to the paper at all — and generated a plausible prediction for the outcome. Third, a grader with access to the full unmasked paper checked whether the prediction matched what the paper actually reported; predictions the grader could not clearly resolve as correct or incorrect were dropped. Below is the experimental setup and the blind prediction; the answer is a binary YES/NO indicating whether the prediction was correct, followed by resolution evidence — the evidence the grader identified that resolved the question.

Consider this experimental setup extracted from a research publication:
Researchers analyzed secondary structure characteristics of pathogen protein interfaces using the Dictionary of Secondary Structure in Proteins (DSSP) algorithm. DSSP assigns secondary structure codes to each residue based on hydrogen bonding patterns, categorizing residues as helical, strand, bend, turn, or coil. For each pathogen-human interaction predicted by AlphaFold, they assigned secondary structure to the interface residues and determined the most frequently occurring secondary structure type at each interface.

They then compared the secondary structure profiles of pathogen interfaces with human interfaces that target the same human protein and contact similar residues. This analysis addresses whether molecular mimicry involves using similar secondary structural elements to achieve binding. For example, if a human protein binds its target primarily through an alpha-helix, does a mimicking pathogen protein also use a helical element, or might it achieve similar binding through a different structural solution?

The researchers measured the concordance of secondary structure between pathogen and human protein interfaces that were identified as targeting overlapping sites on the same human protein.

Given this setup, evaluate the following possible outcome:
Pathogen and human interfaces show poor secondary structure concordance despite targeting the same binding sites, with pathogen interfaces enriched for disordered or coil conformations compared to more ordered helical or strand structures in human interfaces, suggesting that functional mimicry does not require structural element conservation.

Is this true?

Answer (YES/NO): NO